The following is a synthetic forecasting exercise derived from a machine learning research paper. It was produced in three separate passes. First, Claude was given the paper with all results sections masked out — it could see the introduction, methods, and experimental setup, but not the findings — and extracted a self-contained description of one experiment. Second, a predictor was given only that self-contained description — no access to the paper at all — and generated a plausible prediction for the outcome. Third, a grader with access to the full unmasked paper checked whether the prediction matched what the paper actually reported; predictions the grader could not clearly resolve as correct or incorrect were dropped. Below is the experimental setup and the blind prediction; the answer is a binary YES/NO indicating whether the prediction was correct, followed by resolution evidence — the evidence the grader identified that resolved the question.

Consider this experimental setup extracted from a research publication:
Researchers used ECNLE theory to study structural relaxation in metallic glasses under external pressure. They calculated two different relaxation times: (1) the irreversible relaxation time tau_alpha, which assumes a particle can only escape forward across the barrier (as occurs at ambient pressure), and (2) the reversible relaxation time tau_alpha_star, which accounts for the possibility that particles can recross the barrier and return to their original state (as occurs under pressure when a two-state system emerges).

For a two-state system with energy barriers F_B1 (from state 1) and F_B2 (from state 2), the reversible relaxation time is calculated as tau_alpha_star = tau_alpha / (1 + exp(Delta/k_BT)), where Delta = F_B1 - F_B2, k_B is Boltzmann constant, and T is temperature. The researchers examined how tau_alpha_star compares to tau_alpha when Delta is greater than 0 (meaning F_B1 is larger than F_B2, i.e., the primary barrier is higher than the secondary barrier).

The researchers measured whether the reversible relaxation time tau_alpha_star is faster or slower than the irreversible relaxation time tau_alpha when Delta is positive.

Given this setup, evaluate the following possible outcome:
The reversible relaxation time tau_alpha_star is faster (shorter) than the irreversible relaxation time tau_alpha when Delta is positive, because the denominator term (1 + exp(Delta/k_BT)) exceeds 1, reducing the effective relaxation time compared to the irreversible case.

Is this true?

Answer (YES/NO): YES